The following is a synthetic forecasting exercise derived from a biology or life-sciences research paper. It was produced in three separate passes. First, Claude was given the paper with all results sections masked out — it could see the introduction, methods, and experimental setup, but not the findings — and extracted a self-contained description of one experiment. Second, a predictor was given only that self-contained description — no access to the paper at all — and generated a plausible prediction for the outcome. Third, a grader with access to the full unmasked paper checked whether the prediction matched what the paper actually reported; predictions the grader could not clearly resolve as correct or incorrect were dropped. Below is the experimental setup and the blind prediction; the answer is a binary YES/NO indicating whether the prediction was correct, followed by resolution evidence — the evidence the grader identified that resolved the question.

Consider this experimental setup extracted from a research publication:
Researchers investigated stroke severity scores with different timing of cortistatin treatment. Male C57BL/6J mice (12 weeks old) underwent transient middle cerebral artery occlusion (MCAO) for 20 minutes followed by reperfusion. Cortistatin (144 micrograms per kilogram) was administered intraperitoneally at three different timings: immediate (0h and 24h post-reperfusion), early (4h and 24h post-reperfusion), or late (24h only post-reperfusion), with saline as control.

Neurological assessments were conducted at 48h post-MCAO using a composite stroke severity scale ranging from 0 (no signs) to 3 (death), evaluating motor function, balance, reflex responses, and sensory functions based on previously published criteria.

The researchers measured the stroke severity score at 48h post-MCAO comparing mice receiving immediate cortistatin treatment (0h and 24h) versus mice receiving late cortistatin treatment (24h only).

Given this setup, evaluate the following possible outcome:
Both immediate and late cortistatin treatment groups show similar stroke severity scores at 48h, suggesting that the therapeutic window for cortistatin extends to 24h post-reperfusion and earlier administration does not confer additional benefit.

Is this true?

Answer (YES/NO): NO